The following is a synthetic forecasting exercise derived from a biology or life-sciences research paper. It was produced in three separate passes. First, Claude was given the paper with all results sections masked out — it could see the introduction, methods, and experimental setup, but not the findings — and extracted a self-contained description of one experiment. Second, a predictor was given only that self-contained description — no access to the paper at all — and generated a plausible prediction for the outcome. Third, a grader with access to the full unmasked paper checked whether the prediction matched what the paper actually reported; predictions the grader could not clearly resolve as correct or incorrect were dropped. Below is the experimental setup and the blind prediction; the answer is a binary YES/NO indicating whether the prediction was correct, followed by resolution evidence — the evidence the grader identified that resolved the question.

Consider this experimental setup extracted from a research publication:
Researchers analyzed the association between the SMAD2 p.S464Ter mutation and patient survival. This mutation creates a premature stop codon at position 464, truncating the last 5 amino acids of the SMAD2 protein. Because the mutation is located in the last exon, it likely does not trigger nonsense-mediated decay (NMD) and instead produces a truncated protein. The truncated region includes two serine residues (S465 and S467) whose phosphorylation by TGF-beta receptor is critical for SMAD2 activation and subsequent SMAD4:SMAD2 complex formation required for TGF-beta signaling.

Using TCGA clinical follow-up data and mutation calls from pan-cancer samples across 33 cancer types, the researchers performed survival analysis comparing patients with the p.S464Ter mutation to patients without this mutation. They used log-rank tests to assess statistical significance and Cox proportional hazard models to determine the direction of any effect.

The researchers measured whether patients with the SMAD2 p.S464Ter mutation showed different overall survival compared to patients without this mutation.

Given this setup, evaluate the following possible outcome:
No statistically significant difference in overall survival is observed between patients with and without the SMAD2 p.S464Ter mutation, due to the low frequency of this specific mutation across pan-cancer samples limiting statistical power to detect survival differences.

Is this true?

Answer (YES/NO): YES